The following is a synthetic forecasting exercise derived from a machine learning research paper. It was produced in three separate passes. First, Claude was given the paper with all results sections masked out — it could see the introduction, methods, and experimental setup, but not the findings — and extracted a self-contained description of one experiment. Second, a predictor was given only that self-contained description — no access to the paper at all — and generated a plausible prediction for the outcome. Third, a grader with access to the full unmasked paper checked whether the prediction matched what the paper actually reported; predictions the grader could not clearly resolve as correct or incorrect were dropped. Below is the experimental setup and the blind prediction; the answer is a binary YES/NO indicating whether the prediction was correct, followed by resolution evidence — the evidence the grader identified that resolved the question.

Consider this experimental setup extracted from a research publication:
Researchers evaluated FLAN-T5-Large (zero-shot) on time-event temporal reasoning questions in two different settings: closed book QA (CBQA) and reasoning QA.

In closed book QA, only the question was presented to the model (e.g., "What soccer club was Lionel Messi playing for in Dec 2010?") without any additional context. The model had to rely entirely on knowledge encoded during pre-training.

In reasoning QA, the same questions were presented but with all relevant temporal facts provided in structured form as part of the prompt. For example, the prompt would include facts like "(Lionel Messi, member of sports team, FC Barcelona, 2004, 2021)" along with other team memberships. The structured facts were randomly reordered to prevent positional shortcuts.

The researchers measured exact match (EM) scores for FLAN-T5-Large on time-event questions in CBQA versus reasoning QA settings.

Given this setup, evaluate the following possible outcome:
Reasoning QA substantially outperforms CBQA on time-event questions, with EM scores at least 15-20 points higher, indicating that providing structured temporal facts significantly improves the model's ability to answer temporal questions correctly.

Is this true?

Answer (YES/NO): YES